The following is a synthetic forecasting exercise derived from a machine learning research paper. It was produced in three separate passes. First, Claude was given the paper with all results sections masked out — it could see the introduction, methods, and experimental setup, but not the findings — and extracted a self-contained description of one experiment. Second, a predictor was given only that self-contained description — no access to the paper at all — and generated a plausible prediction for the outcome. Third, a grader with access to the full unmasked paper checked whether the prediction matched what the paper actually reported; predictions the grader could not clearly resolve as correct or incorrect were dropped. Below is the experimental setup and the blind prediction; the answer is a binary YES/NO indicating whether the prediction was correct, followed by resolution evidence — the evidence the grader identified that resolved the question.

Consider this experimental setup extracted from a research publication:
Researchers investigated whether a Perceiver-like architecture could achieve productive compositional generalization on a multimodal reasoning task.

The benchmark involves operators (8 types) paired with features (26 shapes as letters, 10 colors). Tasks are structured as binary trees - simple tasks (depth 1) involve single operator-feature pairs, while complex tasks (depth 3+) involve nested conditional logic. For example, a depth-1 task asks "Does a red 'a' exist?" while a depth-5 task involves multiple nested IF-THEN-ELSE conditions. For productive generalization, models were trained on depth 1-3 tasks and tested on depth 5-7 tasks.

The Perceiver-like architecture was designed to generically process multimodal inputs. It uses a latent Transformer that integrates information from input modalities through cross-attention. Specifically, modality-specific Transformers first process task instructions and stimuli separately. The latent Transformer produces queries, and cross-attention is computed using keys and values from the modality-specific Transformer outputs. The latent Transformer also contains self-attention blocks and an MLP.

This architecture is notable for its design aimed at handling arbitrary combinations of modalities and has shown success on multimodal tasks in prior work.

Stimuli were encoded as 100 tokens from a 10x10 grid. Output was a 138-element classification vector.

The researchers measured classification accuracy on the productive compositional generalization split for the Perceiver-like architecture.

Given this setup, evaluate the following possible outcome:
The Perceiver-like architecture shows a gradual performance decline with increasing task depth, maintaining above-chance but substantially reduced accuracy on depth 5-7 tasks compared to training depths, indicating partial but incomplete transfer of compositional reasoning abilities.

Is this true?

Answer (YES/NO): NO